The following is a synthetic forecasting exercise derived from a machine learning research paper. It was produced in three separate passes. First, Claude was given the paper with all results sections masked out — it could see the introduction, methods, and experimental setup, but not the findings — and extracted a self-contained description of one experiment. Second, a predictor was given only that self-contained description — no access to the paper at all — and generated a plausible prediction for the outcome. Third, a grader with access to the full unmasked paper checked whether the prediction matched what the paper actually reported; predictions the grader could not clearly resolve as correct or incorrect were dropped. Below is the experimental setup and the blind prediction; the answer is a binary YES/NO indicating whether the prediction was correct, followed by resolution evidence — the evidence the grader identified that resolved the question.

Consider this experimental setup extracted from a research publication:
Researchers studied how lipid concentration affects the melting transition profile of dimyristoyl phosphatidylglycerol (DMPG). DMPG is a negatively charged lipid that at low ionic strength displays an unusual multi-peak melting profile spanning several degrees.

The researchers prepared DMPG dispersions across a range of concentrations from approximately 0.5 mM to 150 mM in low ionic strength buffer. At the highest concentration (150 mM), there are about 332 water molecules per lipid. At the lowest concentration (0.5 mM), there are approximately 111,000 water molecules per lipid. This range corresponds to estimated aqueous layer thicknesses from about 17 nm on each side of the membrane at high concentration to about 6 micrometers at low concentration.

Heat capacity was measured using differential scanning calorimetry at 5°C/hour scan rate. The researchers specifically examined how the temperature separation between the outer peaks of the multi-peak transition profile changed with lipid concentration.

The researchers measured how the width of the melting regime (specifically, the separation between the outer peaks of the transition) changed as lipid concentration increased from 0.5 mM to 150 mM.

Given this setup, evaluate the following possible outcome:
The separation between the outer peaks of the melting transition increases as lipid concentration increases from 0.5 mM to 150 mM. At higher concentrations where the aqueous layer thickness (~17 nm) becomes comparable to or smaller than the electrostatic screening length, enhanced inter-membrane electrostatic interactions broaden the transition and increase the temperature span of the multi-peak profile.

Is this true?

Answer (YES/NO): NO